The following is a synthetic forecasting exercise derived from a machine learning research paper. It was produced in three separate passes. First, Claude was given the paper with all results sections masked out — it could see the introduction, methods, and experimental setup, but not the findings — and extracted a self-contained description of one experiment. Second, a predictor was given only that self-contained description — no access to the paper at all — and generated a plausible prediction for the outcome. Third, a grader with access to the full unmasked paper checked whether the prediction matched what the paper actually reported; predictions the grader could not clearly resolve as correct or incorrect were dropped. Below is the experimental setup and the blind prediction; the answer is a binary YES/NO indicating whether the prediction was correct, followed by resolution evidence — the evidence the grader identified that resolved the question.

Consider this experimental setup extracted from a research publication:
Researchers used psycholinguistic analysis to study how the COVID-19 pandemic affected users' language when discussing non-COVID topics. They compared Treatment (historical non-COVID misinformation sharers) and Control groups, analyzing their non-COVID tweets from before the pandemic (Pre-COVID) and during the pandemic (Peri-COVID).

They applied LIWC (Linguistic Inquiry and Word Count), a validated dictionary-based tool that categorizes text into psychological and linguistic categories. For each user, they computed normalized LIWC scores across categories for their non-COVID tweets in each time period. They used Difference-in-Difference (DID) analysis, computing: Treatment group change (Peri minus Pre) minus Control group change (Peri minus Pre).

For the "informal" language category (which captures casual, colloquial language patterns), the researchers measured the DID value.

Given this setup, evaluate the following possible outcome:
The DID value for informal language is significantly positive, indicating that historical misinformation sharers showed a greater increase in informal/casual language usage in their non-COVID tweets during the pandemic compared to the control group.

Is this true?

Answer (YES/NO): YES